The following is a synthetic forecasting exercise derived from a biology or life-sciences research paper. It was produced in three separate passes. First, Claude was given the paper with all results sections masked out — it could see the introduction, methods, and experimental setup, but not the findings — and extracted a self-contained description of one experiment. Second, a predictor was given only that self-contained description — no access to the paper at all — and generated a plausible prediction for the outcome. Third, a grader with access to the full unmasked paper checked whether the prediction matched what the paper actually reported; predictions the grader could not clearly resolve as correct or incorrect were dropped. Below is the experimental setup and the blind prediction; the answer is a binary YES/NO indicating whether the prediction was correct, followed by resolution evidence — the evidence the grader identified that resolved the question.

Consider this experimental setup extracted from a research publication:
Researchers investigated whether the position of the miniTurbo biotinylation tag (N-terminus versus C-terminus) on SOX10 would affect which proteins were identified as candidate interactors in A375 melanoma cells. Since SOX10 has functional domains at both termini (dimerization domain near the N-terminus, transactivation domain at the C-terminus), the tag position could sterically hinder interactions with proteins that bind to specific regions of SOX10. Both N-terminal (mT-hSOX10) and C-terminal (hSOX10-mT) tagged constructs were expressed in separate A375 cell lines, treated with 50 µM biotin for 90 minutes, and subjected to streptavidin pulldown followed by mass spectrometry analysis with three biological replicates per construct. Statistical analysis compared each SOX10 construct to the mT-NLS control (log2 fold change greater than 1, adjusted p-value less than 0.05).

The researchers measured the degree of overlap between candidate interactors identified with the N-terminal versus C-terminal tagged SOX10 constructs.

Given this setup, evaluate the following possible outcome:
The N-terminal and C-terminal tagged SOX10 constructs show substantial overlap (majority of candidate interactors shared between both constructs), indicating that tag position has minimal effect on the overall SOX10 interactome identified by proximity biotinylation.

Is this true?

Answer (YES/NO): NO